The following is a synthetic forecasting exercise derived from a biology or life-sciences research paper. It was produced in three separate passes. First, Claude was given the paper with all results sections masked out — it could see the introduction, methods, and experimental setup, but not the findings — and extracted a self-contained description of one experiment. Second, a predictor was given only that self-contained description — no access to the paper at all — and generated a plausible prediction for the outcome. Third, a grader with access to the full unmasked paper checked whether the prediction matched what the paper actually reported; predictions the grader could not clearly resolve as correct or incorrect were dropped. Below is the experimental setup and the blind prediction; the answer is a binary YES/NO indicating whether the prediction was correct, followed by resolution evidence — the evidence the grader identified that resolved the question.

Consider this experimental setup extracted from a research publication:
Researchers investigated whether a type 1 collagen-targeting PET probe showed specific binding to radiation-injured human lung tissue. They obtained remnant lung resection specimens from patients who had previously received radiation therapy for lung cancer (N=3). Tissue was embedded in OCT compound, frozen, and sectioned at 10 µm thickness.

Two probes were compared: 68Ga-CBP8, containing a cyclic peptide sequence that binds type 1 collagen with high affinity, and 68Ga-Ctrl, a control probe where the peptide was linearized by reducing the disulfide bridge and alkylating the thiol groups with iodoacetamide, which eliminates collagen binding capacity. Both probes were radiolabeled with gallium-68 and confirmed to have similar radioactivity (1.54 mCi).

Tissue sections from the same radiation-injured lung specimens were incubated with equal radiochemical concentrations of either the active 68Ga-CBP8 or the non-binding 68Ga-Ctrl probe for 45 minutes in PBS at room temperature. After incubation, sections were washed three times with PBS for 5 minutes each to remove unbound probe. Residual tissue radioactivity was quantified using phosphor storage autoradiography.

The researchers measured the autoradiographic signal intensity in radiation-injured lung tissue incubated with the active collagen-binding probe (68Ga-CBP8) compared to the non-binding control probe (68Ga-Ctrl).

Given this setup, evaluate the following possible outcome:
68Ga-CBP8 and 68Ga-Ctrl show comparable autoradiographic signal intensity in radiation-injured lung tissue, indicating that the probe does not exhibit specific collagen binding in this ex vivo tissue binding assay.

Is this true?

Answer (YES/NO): NO